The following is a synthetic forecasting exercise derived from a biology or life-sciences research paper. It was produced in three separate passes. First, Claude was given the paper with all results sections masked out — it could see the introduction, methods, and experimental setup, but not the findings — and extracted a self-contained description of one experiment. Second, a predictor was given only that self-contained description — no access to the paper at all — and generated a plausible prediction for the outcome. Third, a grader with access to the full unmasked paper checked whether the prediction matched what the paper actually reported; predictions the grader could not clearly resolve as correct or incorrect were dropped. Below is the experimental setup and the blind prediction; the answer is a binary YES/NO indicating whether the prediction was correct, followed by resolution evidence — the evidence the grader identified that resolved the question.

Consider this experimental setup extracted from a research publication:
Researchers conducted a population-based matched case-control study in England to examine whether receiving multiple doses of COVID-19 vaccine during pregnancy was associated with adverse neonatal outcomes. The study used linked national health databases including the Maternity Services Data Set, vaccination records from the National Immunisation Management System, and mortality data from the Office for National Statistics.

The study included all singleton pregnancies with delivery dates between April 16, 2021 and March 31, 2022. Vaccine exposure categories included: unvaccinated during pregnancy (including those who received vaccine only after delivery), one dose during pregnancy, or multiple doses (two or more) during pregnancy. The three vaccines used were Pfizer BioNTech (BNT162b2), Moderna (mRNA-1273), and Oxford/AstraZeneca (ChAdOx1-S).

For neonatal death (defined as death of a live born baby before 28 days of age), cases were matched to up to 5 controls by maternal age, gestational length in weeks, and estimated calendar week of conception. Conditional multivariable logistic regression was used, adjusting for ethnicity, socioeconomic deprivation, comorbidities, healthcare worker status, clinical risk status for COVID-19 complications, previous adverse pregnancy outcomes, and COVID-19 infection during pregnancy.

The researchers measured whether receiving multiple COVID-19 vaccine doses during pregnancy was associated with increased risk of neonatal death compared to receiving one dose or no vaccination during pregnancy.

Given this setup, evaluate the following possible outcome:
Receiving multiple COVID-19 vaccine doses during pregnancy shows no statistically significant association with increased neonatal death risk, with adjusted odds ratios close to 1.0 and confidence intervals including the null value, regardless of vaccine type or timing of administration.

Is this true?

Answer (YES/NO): NO